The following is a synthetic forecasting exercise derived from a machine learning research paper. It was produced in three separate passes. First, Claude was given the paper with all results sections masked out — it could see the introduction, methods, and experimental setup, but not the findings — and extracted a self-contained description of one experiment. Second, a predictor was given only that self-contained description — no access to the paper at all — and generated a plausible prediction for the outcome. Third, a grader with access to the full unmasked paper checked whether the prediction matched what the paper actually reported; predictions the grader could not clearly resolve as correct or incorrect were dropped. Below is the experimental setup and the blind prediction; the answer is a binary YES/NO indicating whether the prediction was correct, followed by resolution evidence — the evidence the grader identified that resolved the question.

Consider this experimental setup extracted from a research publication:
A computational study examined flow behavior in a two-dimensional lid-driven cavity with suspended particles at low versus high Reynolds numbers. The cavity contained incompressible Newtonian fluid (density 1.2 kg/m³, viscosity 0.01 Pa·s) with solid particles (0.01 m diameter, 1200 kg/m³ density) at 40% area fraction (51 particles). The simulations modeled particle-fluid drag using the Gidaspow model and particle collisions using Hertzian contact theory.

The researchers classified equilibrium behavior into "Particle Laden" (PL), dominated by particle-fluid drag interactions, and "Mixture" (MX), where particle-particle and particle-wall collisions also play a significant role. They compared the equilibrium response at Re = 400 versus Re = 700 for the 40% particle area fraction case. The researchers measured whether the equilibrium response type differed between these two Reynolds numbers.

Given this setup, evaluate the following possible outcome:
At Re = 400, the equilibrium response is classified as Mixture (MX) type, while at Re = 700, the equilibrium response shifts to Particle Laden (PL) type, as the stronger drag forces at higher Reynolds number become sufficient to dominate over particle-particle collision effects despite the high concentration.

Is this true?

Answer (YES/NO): NO